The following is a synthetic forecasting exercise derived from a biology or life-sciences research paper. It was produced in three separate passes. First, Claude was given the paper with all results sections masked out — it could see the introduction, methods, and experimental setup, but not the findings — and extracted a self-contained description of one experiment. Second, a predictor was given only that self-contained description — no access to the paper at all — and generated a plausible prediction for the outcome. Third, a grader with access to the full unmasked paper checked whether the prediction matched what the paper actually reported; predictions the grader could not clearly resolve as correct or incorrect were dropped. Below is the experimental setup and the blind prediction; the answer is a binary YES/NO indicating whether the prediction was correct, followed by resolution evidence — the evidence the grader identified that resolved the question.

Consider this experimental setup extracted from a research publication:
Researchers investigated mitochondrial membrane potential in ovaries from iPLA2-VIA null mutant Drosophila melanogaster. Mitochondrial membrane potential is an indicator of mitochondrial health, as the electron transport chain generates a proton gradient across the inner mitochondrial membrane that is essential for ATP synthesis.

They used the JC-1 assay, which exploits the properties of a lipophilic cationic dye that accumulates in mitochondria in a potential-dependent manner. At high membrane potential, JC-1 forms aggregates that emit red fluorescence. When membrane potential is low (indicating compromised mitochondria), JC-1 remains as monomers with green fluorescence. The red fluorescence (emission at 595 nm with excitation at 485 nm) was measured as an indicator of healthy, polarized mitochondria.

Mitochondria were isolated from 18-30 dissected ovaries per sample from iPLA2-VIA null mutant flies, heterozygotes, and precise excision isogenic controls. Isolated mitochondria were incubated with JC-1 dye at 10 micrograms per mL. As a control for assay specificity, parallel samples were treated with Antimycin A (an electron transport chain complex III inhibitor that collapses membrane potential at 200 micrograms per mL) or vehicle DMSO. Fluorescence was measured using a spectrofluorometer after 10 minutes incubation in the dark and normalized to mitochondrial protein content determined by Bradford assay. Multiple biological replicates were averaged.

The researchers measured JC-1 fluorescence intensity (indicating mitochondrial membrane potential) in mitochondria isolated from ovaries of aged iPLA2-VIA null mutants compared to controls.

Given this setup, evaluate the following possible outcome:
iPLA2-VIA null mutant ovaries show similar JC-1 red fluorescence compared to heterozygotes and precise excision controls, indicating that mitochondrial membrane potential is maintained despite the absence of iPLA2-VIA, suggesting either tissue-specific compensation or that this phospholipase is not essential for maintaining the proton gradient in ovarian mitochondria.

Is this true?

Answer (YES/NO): NO